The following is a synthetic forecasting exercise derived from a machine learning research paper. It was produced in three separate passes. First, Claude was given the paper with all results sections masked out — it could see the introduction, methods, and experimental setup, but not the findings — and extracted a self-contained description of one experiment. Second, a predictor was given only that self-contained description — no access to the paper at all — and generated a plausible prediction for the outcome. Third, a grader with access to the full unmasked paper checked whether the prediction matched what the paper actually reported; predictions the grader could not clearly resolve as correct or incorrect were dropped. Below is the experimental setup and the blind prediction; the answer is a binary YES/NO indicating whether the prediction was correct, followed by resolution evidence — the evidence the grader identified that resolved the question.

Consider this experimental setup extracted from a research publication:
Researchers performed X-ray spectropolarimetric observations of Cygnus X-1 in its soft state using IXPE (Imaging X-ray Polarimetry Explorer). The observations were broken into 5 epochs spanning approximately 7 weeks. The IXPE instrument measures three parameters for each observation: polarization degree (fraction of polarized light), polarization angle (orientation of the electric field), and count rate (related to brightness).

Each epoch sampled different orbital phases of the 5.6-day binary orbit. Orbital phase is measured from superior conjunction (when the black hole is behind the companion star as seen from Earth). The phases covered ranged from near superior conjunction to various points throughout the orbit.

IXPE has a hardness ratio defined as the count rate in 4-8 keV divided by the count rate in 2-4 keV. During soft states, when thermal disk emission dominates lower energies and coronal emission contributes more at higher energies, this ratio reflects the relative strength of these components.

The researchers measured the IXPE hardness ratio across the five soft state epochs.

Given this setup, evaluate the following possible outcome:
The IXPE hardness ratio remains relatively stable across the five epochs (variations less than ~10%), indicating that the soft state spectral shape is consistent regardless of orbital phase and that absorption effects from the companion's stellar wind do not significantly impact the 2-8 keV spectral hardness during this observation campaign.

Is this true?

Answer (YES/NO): NO